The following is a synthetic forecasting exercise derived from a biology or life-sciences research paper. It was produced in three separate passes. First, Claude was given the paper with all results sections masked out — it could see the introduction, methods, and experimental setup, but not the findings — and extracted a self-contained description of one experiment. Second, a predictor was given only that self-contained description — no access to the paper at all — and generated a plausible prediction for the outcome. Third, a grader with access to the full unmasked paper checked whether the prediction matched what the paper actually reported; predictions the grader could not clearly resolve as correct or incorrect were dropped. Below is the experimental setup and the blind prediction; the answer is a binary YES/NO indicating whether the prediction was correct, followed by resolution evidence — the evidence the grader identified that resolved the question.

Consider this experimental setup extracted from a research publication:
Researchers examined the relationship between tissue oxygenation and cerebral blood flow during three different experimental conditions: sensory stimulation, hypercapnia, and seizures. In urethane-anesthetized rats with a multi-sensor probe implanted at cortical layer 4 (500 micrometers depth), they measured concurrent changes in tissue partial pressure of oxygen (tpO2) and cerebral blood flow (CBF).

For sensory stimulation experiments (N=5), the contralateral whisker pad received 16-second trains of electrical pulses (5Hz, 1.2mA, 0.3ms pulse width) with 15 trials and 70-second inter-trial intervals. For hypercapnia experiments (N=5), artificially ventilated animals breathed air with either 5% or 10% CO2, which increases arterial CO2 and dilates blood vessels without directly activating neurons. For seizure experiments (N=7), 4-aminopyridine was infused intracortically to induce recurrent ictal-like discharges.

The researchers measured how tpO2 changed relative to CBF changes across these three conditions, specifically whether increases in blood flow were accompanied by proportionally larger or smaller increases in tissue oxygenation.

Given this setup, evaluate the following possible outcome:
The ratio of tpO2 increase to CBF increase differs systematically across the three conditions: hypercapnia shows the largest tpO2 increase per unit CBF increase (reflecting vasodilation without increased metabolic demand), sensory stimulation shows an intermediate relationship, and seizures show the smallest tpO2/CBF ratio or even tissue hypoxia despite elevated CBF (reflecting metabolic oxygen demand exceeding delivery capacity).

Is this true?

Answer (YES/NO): YES